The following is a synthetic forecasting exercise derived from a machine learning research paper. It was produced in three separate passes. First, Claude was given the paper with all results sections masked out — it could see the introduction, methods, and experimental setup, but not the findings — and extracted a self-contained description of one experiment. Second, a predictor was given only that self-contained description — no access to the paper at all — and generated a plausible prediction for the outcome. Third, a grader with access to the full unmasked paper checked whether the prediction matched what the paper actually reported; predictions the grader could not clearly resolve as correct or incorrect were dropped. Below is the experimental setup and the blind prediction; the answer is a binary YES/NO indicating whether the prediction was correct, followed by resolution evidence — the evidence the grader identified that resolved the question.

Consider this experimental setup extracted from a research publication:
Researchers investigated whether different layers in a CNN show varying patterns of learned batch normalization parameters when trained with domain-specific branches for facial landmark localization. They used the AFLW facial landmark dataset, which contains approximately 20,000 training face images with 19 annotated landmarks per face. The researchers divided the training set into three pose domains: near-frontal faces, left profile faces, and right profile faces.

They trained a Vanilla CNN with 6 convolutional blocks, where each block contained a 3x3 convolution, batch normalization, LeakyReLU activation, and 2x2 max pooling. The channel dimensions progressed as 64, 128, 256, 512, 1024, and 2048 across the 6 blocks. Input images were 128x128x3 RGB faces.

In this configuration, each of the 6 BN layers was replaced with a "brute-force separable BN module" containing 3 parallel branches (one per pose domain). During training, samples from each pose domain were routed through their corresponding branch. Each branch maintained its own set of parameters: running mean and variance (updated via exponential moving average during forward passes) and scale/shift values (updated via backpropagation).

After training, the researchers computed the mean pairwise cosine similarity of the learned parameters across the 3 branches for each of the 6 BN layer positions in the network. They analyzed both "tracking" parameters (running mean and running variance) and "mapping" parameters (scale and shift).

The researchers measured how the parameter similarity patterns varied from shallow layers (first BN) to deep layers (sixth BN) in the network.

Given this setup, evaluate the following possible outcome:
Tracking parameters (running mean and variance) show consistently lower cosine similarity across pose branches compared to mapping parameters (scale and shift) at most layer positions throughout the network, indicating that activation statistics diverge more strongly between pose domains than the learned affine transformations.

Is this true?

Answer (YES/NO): NO